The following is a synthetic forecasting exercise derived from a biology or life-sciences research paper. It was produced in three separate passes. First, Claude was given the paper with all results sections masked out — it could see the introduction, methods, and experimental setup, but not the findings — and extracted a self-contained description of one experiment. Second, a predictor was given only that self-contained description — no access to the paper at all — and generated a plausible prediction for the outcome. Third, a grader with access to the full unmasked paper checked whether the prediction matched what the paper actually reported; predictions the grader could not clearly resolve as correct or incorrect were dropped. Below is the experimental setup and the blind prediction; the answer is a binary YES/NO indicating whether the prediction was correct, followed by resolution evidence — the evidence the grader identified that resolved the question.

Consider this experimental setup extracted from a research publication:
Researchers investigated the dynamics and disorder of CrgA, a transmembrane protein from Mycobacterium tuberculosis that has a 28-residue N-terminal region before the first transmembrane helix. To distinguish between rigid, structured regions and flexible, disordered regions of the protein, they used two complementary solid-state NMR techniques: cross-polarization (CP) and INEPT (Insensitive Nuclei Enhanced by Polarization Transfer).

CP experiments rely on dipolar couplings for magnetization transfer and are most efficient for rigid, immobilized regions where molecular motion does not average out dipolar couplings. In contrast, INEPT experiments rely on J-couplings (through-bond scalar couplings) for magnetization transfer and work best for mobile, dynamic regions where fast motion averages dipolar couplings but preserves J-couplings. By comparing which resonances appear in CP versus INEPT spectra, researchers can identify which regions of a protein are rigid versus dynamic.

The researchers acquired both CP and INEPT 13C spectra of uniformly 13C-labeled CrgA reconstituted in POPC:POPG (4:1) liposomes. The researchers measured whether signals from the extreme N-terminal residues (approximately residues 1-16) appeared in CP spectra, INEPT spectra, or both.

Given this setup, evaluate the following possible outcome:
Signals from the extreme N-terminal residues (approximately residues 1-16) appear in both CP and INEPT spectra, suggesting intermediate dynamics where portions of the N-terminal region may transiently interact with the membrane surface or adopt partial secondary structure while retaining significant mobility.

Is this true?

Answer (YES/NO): NO